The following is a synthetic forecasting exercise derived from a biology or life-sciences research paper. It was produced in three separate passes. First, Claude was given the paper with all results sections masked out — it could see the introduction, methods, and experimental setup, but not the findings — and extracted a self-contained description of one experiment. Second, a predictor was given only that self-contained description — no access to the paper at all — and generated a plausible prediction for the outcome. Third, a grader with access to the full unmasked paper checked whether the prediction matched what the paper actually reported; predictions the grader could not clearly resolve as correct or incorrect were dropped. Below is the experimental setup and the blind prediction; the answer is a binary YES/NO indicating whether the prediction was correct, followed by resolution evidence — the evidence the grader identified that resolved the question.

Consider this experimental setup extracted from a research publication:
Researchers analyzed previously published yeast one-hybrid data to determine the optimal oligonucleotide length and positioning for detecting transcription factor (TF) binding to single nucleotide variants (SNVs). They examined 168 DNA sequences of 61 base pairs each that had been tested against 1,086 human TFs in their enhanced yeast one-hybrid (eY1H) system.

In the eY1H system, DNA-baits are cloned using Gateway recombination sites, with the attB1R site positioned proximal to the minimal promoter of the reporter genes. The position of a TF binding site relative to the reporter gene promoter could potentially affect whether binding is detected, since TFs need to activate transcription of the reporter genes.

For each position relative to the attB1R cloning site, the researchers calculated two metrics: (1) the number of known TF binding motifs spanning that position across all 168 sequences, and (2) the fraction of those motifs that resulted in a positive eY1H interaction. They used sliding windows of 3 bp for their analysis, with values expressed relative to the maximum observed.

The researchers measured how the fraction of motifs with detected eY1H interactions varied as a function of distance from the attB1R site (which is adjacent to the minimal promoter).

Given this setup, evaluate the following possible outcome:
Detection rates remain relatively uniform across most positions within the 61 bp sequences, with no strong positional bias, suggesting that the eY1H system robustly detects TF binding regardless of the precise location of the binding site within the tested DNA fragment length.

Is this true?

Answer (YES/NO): NO